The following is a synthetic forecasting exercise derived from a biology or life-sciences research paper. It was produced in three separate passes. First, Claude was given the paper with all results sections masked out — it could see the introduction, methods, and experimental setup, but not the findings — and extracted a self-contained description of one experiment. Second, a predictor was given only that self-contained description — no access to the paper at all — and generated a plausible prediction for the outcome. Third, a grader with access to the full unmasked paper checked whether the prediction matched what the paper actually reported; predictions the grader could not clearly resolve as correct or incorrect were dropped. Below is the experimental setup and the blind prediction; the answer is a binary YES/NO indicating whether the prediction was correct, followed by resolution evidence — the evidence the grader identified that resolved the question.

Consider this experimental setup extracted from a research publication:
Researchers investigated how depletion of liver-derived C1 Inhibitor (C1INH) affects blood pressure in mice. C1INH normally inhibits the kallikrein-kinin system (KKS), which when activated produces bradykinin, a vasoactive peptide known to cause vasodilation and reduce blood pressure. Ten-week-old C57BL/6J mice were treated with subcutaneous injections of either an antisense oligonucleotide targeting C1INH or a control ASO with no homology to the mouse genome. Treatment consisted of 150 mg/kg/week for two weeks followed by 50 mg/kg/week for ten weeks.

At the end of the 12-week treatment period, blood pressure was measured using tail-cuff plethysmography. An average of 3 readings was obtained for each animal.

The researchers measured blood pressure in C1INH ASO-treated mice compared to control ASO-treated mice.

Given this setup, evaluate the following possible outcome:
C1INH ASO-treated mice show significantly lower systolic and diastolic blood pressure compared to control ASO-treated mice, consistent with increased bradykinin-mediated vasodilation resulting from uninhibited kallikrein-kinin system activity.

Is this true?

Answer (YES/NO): YES